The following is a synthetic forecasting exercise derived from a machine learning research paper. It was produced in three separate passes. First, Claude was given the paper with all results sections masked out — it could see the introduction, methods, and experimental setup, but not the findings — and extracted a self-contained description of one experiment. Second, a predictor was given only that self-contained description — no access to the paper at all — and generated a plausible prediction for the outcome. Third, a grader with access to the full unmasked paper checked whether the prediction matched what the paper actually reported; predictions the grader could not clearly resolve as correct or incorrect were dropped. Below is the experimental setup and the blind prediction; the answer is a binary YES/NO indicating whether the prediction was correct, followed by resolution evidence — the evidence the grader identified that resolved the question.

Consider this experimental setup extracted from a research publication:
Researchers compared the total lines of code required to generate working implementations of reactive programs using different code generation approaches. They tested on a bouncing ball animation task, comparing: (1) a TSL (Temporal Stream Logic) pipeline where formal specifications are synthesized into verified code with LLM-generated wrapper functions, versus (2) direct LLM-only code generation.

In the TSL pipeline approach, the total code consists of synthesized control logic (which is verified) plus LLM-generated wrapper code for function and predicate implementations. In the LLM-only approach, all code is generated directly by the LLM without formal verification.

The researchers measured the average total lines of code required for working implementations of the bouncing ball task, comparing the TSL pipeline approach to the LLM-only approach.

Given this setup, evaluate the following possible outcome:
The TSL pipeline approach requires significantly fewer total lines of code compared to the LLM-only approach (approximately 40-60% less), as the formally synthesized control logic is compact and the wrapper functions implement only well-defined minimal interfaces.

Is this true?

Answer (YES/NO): NO